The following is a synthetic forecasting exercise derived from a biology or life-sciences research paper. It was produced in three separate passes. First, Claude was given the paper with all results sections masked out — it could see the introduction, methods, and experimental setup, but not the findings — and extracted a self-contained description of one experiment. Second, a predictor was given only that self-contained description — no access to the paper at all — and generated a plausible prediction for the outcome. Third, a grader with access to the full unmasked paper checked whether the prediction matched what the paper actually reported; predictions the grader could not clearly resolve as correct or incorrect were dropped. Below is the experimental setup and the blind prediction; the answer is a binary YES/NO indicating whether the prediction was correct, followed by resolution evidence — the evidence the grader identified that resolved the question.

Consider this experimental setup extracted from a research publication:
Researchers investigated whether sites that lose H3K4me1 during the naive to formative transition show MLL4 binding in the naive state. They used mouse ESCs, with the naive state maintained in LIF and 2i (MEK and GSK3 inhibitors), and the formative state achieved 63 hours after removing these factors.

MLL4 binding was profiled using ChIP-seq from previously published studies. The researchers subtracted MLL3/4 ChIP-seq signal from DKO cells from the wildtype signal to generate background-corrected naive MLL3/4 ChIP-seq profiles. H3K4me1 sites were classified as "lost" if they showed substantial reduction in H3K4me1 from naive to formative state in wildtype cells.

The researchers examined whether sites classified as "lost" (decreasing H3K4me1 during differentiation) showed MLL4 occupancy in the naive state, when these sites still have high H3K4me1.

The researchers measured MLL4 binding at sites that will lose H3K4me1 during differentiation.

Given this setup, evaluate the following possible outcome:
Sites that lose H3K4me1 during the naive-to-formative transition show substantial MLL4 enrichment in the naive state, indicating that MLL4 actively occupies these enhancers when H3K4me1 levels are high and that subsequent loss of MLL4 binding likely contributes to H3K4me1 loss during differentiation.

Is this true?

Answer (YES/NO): YES